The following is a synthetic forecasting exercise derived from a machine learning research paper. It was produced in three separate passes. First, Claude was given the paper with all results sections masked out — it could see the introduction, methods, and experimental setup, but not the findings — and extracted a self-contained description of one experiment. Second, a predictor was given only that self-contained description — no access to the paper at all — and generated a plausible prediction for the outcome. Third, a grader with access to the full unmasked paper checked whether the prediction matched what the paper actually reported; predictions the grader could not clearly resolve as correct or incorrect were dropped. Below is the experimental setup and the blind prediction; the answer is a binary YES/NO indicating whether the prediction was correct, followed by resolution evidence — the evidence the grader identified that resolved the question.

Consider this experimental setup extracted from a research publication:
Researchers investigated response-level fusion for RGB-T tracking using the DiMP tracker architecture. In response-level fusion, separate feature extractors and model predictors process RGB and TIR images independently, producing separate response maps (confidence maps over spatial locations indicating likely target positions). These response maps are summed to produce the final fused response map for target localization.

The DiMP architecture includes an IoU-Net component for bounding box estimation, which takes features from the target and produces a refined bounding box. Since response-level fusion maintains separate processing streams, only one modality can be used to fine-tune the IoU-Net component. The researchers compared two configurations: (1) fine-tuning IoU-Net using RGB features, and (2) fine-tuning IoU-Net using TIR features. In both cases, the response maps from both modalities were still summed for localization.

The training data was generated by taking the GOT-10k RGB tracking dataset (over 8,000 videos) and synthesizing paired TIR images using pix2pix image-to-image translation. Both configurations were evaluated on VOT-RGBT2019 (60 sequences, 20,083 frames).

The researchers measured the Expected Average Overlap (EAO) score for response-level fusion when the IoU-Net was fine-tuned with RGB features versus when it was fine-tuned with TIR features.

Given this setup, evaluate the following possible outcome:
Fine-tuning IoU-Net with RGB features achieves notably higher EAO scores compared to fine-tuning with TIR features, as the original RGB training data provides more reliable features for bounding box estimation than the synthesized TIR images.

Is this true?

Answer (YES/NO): NO